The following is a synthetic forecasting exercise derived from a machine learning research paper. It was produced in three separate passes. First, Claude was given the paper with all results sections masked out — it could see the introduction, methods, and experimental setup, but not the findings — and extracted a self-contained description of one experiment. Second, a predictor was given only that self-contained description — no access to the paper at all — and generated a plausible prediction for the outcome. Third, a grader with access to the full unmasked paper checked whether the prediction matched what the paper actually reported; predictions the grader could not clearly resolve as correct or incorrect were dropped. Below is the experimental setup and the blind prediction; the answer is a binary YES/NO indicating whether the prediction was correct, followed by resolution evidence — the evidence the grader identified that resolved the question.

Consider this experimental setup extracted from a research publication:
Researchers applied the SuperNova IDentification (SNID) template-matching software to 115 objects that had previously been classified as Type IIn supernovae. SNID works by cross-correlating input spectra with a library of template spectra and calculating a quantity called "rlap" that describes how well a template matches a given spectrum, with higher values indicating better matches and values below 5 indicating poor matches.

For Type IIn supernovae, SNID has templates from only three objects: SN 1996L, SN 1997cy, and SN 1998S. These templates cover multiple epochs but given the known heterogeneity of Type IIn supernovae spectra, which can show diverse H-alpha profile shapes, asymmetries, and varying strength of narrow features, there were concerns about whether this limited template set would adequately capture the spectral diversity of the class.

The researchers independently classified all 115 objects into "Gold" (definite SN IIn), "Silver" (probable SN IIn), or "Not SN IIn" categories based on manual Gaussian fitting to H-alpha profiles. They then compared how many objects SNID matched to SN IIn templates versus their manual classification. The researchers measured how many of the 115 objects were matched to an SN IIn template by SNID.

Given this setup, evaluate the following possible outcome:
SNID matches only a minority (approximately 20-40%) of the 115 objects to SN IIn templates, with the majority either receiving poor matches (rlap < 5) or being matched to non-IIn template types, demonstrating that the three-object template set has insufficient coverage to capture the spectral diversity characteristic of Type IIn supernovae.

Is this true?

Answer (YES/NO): YES